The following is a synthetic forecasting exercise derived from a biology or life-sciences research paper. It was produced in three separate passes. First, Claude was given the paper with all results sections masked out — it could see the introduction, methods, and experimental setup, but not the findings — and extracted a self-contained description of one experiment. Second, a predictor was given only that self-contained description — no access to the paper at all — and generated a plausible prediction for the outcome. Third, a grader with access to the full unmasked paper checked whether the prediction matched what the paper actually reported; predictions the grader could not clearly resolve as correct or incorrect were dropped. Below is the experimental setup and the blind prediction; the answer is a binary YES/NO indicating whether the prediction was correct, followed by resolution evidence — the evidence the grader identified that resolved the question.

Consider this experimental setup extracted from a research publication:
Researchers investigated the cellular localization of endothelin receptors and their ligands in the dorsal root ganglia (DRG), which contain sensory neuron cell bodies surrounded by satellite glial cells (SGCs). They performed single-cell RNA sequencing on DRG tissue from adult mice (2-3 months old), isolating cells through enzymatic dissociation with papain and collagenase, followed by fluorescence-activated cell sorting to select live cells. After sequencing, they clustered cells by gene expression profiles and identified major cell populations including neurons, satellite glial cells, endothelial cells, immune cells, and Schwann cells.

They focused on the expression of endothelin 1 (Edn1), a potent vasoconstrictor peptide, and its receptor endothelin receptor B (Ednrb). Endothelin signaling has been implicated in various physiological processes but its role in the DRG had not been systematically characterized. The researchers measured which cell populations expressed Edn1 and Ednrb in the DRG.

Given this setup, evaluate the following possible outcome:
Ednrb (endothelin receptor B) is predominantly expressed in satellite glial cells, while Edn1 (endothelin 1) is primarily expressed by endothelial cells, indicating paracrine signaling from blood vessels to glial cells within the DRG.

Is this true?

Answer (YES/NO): YES